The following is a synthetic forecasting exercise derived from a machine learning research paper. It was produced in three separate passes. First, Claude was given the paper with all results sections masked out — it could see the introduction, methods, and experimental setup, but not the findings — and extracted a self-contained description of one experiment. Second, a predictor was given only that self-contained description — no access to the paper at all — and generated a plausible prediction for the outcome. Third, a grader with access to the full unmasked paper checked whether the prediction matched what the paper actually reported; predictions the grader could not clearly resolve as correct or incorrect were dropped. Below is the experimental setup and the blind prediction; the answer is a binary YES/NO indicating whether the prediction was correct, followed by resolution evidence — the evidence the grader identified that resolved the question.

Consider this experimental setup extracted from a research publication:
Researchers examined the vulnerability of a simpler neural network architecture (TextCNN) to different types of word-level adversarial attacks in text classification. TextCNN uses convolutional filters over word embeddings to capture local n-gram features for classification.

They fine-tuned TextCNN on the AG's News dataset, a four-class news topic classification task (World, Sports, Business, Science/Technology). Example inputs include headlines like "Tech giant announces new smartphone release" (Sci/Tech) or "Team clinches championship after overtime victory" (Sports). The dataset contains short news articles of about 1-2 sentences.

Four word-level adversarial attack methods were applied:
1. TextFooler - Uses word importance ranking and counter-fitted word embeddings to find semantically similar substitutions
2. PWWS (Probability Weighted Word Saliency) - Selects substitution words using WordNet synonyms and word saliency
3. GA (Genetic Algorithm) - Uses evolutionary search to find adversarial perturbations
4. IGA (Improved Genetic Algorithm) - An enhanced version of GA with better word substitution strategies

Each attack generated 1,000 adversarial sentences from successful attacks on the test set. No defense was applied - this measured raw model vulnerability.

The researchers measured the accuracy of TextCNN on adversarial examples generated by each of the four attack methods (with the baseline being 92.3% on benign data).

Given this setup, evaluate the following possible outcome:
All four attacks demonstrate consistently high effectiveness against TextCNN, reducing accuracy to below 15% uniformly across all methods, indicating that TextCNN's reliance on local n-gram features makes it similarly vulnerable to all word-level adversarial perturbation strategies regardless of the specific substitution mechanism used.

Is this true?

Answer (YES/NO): NO